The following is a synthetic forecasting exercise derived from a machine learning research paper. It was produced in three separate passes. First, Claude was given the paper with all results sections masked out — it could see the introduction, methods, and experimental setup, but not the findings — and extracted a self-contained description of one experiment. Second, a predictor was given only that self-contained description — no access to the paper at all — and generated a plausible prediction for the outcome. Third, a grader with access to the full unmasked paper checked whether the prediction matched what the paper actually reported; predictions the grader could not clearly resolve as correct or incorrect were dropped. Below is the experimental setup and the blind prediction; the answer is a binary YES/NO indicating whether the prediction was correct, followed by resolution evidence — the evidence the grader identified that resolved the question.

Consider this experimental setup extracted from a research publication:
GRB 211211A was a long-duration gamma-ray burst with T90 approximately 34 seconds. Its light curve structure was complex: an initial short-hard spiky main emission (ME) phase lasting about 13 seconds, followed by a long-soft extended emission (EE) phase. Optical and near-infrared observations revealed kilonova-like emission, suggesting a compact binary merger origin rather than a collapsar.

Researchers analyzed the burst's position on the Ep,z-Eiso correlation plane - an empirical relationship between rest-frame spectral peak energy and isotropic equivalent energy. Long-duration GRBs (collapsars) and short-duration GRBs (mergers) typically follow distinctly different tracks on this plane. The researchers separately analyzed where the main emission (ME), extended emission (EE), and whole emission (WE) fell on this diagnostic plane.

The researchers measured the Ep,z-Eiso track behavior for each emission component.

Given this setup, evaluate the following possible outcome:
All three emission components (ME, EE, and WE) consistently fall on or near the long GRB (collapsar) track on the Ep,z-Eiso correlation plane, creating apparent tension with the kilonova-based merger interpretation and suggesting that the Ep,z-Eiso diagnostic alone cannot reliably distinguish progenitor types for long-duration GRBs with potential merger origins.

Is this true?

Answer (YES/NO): NO